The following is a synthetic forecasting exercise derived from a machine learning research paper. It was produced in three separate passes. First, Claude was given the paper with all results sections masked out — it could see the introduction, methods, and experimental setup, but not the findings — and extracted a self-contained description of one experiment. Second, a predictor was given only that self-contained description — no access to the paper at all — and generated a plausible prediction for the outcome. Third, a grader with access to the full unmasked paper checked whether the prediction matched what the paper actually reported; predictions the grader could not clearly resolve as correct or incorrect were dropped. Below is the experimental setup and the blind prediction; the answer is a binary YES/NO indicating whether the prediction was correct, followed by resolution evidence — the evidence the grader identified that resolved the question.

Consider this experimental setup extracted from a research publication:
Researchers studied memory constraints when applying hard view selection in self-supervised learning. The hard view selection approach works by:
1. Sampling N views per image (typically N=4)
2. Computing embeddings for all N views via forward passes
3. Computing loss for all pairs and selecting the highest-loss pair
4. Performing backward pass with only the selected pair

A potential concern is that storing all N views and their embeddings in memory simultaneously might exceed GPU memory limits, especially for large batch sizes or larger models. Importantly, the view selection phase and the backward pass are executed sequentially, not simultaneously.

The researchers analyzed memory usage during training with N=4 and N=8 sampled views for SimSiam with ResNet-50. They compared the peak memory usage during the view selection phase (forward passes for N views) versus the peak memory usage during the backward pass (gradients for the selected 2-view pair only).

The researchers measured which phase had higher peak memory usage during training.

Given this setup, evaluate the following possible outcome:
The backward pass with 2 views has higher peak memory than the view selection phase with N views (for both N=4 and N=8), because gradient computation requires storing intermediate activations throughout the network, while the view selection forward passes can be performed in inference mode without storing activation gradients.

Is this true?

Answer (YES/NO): YES